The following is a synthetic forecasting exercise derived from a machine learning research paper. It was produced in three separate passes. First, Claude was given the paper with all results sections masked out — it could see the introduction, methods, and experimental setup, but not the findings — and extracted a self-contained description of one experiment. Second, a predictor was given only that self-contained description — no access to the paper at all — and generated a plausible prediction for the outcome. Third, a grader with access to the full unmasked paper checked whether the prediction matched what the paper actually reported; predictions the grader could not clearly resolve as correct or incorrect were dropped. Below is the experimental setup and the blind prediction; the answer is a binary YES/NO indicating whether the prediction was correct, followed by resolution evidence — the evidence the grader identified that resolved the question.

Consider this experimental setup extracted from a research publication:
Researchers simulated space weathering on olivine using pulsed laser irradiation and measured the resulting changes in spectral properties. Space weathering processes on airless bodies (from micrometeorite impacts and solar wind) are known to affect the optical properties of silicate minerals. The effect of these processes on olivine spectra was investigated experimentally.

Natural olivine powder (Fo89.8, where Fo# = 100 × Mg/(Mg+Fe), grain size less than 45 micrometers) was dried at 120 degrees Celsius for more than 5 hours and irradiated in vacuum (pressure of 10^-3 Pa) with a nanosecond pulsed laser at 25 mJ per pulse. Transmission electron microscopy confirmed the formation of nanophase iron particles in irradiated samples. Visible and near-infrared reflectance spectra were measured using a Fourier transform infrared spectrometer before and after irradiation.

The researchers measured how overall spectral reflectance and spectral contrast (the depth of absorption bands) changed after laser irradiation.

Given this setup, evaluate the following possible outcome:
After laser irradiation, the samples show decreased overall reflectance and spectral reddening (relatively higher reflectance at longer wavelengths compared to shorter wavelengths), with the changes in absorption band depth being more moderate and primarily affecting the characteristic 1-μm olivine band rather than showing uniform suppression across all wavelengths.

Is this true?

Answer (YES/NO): NO